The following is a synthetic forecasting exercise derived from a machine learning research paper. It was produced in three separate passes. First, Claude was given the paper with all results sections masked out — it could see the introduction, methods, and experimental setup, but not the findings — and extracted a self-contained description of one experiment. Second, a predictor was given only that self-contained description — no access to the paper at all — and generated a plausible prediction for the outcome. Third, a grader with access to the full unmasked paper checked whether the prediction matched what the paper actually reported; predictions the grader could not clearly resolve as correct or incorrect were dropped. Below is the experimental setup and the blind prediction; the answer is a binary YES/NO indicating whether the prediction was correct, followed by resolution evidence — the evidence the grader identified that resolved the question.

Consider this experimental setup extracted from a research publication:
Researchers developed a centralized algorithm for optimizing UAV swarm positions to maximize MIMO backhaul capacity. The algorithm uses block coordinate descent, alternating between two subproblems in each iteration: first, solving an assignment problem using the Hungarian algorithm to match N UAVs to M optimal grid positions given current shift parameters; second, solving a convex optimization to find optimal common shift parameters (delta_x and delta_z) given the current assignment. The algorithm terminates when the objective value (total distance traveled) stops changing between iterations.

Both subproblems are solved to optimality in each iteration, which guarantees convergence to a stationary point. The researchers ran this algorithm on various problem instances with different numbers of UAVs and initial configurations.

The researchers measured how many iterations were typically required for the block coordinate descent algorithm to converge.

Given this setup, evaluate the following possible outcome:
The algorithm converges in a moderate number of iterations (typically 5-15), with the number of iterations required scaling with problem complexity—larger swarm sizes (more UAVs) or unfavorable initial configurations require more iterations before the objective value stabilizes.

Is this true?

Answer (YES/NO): NO